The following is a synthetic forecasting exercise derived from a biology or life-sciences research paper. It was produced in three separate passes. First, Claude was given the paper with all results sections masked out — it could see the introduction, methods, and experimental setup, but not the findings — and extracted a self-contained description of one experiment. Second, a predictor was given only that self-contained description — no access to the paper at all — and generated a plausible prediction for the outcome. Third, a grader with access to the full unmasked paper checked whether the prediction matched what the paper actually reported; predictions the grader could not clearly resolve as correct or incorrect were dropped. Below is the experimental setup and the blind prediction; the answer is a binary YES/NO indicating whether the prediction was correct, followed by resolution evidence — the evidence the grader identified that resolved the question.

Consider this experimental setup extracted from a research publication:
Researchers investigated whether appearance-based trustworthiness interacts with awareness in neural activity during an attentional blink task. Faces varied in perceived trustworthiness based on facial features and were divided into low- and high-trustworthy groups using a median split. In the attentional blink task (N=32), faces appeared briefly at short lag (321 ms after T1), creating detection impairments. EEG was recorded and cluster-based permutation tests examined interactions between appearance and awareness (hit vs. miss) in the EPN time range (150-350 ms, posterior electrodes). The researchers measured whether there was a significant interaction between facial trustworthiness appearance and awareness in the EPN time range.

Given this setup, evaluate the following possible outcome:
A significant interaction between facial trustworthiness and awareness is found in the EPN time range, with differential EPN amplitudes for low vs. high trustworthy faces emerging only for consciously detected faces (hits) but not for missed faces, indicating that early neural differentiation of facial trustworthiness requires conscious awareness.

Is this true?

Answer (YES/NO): NO